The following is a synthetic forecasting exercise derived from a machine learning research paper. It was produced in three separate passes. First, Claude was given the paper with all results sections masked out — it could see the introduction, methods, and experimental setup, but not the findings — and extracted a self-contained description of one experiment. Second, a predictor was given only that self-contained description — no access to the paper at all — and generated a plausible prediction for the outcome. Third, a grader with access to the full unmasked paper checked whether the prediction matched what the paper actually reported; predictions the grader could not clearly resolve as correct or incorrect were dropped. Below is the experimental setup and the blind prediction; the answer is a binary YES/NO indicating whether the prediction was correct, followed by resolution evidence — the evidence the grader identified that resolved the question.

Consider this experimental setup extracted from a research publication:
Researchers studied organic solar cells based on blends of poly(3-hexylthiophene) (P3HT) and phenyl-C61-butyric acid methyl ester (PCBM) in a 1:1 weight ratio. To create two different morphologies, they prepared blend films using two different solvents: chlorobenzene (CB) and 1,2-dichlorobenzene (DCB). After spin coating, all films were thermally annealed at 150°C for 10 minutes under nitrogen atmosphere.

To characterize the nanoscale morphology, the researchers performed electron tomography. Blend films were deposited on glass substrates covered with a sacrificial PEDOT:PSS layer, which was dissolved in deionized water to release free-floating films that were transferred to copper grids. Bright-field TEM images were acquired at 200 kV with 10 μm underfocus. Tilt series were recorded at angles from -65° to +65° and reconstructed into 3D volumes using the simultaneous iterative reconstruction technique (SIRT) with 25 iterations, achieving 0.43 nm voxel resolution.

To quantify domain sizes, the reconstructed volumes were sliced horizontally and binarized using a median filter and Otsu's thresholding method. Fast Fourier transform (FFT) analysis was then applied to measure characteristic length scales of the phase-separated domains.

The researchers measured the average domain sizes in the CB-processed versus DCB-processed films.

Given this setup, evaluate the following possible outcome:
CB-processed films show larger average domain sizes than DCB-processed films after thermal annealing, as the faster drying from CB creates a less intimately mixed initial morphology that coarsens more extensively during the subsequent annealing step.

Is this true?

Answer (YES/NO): YES